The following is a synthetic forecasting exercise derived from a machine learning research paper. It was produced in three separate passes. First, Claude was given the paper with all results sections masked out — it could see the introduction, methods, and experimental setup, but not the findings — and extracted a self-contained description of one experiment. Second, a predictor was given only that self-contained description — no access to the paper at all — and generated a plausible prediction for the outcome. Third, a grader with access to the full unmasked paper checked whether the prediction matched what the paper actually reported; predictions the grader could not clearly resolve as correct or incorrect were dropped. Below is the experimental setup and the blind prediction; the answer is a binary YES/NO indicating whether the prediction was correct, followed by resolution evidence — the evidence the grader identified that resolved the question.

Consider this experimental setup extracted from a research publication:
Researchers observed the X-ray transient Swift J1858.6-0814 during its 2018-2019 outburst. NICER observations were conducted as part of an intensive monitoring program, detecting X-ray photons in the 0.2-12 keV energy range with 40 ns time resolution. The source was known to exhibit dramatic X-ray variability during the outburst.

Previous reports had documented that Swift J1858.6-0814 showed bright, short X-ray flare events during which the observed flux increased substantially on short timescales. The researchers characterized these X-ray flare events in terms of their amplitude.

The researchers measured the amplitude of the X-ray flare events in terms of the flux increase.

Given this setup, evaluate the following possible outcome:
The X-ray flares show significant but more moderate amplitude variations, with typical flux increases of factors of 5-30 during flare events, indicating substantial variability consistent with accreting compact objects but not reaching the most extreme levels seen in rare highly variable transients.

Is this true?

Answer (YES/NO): NO